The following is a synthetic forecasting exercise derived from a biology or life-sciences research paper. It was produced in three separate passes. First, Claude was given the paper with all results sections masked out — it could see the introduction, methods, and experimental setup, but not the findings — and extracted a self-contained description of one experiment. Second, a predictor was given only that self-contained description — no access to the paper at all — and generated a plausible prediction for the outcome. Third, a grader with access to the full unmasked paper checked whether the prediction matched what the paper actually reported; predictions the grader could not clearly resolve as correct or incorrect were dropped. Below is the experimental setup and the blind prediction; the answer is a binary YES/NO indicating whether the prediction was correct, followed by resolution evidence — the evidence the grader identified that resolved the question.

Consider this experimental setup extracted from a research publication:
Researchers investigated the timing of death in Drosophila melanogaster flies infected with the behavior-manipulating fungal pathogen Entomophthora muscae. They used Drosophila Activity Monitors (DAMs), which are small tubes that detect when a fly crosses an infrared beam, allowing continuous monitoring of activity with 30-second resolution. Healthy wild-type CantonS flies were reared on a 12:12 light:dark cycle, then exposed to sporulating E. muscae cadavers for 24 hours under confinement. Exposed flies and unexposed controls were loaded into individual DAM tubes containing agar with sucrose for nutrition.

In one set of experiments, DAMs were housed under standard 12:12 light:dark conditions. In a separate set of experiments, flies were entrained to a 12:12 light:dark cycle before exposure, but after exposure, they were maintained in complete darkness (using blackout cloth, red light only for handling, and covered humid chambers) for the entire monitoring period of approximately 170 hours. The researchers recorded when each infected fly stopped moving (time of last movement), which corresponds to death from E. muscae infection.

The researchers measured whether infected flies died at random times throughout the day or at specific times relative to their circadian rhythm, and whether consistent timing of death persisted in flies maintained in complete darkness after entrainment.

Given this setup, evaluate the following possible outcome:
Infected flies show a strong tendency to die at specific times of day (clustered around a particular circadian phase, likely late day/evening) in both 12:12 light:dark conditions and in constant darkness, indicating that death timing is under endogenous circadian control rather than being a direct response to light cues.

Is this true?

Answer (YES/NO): NO